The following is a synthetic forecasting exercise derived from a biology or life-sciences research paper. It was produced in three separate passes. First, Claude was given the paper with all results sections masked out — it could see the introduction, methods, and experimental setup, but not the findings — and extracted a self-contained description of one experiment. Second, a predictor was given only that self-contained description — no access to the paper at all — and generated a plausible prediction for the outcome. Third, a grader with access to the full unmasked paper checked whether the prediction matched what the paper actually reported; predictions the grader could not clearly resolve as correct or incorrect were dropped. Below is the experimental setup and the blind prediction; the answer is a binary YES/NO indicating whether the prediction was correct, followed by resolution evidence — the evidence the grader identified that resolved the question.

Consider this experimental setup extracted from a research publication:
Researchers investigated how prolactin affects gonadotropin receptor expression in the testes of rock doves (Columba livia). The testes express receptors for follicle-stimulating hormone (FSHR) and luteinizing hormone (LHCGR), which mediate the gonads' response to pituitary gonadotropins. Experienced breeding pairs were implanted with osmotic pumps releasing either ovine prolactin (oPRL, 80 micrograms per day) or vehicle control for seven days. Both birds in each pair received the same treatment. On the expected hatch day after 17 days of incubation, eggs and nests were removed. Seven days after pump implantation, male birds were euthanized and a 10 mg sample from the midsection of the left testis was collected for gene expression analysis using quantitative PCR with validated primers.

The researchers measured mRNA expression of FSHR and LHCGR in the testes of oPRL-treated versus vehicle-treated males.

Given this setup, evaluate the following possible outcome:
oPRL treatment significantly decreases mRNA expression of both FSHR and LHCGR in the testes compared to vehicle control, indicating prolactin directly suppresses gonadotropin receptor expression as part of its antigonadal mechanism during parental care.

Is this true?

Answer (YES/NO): NO